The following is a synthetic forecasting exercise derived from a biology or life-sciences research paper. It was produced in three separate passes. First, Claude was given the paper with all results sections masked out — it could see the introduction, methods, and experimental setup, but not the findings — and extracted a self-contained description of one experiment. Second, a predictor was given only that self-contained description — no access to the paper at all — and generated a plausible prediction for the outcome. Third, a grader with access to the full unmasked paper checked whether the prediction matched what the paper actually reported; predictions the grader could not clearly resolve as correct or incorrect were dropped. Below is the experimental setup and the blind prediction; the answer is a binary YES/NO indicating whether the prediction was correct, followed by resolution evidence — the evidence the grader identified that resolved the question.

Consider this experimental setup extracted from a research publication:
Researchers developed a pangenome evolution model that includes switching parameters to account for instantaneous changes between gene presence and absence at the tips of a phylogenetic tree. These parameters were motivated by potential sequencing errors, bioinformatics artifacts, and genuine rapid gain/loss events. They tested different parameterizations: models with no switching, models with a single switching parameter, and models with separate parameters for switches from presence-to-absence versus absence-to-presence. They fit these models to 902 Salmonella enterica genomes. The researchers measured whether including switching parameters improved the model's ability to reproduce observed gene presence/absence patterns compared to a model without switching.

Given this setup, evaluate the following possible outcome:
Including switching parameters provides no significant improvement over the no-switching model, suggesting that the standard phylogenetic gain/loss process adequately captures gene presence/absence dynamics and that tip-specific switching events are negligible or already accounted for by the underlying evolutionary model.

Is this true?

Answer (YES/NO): NO